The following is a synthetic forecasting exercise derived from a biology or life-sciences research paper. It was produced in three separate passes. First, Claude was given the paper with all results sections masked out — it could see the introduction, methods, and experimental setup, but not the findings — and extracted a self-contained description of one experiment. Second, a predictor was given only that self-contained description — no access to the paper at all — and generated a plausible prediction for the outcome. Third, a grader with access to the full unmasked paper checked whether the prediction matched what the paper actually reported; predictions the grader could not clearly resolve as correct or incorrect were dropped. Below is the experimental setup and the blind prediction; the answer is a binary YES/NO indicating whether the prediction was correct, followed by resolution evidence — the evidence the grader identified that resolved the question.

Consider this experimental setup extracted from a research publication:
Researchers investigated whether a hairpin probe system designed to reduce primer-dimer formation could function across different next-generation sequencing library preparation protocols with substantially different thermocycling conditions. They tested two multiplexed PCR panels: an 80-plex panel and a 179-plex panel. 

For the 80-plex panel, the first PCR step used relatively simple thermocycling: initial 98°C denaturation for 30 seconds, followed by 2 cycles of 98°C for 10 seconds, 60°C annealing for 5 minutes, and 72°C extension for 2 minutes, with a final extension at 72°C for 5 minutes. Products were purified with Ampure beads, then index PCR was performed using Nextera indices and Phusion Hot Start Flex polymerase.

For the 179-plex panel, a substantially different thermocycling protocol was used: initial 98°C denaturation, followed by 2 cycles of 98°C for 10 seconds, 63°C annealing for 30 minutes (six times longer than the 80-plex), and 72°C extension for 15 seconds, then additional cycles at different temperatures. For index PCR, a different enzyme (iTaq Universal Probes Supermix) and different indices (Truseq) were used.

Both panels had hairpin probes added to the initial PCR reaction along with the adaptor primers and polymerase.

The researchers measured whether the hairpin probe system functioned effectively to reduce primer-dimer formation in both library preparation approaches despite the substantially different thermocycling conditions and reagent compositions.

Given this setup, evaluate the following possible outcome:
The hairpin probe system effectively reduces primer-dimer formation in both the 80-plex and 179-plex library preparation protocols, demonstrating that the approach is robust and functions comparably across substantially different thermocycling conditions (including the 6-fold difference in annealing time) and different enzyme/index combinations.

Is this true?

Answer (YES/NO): NO